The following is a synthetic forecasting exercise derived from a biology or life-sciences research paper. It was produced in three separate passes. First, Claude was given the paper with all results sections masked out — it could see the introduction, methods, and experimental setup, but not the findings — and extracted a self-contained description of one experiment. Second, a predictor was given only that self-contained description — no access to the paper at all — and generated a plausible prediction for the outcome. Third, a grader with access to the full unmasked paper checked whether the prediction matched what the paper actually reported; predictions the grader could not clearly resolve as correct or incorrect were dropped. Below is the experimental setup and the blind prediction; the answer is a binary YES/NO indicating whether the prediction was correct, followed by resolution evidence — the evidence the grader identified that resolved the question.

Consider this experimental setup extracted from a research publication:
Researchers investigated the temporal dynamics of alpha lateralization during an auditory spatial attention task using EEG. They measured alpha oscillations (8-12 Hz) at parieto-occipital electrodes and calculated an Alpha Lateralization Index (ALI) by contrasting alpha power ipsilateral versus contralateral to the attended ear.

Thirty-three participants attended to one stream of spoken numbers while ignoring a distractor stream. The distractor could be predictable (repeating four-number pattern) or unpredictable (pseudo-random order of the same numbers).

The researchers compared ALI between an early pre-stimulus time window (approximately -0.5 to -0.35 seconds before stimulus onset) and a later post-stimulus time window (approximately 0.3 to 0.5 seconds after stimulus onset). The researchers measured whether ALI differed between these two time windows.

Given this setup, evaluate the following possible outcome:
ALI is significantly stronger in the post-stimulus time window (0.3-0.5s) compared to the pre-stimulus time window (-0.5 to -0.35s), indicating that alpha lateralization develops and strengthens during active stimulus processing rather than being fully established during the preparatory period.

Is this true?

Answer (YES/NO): YES